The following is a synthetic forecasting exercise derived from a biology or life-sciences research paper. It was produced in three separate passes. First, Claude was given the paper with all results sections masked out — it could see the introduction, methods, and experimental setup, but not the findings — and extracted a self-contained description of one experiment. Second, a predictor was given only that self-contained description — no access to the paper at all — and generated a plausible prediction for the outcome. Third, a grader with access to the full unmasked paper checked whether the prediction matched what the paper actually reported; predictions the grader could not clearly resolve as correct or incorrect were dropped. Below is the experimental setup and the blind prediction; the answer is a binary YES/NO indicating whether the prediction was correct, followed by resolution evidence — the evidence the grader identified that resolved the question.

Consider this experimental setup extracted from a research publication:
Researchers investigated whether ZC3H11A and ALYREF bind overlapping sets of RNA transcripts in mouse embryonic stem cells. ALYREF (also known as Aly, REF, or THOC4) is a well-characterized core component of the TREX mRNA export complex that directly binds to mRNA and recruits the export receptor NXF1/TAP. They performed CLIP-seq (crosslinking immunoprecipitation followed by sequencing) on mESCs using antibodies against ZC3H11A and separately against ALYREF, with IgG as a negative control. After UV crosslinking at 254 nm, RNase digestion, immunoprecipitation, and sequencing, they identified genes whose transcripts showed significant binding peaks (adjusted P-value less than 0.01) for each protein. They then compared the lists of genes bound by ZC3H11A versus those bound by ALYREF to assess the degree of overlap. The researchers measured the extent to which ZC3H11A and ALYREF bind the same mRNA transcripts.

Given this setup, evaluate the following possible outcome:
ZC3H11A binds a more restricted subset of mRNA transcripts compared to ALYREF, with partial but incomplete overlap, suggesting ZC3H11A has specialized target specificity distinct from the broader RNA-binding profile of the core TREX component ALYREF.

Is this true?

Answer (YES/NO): YES